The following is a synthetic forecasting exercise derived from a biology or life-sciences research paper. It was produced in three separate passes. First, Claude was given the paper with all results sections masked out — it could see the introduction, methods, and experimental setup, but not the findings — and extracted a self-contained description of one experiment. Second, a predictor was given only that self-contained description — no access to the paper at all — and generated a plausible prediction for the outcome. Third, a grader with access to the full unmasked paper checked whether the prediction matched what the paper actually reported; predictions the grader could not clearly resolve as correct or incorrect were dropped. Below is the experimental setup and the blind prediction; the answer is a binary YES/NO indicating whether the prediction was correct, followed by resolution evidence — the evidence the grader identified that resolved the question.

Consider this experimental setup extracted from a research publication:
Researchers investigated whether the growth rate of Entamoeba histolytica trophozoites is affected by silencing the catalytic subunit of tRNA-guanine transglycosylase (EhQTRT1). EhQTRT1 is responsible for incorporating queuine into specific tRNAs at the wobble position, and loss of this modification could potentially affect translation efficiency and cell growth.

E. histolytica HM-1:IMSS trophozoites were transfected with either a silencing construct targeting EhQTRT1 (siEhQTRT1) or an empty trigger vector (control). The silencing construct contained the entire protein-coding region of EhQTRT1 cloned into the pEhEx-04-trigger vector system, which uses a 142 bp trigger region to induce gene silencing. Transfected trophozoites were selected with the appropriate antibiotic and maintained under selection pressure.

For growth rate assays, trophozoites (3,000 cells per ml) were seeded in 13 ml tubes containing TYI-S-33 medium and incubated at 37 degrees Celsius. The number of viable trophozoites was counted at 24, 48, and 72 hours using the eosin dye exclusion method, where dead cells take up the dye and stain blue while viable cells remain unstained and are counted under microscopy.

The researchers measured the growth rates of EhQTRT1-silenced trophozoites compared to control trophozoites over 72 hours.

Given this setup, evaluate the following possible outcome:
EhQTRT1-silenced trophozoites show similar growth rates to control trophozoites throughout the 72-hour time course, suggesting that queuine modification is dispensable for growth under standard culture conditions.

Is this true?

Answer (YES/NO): NO